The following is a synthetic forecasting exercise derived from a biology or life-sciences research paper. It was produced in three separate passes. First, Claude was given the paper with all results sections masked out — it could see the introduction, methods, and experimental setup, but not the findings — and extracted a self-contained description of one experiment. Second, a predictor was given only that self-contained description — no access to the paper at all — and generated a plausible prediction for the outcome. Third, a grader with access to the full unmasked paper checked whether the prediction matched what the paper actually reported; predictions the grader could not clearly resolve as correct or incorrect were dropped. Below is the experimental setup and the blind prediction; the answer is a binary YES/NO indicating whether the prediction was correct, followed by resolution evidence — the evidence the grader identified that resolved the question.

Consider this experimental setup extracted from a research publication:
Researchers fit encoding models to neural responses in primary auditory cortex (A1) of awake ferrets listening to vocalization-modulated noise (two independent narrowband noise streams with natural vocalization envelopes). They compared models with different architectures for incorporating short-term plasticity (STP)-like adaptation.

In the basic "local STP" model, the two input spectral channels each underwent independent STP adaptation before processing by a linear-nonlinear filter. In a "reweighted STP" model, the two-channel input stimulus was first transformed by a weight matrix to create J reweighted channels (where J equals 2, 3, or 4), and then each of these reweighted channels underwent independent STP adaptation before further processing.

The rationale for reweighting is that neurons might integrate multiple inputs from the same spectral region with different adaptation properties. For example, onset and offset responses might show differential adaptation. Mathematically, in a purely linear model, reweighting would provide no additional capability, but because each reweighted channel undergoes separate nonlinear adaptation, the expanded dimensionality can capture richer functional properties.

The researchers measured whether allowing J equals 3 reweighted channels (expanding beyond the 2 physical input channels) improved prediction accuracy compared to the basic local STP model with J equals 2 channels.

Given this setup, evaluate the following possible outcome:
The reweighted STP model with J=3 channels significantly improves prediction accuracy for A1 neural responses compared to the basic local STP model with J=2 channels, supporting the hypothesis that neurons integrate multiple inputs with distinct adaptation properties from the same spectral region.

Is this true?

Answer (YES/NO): YES